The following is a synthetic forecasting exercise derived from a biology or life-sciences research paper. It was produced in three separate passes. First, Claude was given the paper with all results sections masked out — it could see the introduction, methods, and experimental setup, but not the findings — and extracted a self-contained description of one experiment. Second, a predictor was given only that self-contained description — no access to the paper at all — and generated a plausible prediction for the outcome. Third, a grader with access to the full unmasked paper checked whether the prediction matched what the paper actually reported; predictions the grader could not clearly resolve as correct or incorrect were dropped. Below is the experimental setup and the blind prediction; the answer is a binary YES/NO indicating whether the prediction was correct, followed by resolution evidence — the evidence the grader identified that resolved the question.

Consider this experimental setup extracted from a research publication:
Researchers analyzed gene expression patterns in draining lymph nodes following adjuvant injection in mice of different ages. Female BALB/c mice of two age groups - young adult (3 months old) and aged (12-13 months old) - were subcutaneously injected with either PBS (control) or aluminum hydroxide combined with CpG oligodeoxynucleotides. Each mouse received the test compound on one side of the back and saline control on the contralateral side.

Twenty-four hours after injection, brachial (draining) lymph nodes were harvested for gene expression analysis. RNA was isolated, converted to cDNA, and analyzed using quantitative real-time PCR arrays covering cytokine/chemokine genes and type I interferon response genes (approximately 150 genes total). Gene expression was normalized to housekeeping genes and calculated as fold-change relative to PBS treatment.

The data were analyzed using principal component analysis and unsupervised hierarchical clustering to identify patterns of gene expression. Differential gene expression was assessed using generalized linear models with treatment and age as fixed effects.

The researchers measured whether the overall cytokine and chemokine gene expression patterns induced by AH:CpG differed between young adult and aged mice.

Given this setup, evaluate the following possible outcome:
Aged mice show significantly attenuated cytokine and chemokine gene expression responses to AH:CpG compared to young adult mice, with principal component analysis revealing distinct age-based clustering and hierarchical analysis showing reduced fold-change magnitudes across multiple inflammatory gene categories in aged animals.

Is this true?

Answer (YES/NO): NO